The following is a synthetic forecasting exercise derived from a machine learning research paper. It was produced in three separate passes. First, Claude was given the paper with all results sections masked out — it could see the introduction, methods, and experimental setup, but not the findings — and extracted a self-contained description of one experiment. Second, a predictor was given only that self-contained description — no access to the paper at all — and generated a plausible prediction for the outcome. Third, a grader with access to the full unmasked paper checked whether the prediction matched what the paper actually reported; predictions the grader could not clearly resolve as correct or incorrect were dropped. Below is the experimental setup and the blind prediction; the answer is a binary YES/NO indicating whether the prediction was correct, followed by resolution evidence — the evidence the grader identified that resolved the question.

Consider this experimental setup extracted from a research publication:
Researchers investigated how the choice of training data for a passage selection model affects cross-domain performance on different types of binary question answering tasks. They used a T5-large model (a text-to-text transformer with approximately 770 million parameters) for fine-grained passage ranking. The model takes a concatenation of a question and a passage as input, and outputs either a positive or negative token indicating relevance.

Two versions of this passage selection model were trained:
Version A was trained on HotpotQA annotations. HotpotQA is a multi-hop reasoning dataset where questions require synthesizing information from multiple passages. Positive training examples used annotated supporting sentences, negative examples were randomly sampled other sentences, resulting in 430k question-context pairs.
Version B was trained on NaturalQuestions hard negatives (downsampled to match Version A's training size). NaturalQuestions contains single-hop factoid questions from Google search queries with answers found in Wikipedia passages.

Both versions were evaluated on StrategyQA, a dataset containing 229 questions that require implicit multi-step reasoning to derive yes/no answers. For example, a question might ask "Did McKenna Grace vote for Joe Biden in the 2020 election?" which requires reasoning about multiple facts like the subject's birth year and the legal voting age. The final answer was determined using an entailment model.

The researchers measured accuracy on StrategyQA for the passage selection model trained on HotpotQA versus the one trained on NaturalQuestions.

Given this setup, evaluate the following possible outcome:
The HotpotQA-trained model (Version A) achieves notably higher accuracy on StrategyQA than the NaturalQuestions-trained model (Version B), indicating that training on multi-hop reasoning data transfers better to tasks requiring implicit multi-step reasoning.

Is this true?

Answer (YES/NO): YES